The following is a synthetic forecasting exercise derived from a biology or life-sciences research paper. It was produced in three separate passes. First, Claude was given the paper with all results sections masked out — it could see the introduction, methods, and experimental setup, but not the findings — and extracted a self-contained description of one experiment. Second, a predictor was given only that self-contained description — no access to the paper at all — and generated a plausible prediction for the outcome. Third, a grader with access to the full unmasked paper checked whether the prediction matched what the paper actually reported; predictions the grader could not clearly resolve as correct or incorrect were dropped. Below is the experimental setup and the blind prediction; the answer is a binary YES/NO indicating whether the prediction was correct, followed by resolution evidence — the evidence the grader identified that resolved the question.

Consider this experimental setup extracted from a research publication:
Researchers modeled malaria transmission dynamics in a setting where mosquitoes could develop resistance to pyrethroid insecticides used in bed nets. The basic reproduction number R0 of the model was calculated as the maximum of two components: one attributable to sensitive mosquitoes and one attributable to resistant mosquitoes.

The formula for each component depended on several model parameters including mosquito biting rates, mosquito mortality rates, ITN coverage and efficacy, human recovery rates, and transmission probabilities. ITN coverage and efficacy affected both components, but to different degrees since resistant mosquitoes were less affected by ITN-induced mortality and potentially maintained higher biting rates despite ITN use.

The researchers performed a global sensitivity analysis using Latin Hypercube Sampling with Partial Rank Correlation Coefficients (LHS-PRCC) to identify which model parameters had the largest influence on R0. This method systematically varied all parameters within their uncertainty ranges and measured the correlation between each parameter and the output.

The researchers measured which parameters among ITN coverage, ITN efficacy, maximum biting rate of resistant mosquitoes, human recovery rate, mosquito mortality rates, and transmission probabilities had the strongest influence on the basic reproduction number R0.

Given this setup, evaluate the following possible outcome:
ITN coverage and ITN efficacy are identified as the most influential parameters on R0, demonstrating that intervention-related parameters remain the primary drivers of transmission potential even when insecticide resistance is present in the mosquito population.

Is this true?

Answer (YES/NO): YES